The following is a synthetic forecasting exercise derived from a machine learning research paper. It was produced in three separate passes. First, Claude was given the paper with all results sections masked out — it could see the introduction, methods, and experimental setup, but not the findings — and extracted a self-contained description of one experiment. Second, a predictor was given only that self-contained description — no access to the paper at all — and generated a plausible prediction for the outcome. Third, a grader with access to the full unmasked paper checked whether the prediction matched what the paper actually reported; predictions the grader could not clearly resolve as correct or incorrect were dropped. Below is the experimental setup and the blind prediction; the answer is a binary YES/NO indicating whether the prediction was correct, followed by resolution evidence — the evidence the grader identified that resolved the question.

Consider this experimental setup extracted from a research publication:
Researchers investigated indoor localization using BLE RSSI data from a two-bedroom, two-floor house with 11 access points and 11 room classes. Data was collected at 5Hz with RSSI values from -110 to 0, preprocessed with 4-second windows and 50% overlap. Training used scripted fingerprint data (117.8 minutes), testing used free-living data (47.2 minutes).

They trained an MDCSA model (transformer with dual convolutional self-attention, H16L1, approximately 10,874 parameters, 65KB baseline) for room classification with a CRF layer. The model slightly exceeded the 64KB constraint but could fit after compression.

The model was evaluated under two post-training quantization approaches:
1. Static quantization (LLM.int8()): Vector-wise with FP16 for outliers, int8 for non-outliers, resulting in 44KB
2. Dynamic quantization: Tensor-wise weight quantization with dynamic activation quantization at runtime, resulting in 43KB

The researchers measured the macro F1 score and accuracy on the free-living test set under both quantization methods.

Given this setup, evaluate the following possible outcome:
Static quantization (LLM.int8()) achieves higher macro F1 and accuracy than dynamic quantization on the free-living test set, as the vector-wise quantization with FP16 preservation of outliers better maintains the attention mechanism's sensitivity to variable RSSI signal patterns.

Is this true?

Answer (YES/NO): NO